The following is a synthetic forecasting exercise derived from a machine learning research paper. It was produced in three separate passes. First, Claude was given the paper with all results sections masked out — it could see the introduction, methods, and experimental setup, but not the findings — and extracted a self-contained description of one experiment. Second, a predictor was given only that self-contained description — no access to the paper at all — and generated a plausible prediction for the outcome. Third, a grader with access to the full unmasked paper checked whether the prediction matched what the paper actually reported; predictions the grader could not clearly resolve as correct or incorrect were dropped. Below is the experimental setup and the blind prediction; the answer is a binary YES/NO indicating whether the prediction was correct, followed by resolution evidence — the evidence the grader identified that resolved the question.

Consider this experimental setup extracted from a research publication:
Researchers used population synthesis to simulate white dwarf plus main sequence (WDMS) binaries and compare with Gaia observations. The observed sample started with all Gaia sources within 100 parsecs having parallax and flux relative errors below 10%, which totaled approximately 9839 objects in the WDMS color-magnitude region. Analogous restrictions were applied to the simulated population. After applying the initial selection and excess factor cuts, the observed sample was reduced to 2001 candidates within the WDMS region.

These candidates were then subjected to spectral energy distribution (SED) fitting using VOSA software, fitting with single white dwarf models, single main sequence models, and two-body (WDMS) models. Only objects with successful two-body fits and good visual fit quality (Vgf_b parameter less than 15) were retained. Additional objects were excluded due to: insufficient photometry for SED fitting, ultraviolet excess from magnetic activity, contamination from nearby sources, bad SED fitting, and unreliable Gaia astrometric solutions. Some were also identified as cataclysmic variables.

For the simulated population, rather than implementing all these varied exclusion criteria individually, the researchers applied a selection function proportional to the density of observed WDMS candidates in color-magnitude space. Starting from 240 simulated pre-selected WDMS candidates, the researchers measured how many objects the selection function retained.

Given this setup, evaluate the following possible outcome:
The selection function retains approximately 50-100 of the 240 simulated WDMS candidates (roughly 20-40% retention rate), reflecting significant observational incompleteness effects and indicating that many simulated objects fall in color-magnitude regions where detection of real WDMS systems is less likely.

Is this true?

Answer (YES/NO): NO